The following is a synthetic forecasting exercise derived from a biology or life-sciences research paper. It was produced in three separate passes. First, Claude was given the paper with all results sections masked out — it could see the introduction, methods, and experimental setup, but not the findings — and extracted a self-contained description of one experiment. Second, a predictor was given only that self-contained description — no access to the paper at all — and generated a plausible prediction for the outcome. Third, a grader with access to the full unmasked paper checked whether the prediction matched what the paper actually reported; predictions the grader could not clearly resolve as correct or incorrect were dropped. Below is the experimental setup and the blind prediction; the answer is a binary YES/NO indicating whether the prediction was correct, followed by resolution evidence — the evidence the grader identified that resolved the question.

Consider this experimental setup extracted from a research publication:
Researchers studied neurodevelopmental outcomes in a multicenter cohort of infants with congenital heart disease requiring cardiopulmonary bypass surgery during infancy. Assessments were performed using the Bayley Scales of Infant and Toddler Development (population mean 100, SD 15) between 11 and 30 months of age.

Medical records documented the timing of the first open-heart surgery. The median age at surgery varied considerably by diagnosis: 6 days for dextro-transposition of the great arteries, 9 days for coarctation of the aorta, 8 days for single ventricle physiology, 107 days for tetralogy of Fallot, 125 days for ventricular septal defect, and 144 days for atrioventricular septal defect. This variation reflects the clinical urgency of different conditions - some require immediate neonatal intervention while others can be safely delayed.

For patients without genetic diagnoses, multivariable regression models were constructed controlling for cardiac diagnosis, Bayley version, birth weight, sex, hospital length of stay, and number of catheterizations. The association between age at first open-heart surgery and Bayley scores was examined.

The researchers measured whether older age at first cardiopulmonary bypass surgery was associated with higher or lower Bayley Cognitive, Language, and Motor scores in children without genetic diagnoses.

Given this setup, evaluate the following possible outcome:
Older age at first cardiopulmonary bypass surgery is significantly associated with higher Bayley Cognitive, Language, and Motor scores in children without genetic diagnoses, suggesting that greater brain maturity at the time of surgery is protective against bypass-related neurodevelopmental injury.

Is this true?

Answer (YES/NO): NO